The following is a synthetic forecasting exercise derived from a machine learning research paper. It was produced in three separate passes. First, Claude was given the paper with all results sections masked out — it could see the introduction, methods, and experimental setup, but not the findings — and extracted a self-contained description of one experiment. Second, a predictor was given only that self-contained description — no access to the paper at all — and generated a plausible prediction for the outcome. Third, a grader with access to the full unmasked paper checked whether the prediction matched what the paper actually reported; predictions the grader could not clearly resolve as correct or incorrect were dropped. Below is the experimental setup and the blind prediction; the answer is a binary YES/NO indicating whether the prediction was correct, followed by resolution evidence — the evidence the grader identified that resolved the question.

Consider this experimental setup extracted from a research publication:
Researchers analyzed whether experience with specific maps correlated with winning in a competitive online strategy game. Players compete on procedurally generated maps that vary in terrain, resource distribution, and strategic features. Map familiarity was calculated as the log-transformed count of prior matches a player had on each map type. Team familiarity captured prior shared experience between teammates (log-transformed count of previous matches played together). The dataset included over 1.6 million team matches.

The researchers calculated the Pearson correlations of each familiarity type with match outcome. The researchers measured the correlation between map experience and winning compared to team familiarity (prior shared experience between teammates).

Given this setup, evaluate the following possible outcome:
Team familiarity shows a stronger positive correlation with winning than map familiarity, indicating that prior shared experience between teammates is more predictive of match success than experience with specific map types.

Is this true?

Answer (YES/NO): NO